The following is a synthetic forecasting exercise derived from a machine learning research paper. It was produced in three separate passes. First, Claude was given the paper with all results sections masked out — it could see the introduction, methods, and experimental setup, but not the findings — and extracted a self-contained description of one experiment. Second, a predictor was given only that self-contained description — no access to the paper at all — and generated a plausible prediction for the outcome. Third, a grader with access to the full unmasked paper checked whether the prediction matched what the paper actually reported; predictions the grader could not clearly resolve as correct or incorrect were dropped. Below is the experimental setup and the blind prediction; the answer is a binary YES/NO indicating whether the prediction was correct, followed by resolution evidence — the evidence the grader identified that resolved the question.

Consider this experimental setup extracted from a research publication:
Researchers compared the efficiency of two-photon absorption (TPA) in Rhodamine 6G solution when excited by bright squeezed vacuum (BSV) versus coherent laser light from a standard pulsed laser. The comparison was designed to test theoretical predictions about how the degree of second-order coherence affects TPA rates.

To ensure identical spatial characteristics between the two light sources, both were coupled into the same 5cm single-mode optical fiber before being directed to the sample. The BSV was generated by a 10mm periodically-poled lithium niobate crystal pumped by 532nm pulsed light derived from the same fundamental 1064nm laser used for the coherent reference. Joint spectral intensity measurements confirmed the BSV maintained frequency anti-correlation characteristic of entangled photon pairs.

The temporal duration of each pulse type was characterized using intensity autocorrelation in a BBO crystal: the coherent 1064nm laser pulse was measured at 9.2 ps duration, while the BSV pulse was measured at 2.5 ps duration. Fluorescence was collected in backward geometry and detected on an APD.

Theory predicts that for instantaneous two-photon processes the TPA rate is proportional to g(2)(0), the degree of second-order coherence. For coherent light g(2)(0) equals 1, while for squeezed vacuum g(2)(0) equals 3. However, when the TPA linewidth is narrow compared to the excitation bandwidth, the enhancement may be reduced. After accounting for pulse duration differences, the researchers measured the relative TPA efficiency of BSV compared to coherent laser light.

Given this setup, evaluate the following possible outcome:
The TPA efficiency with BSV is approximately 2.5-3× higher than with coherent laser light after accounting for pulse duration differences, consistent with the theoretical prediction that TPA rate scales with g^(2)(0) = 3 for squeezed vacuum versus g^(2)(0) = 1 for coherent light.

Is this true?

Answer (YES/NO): NO